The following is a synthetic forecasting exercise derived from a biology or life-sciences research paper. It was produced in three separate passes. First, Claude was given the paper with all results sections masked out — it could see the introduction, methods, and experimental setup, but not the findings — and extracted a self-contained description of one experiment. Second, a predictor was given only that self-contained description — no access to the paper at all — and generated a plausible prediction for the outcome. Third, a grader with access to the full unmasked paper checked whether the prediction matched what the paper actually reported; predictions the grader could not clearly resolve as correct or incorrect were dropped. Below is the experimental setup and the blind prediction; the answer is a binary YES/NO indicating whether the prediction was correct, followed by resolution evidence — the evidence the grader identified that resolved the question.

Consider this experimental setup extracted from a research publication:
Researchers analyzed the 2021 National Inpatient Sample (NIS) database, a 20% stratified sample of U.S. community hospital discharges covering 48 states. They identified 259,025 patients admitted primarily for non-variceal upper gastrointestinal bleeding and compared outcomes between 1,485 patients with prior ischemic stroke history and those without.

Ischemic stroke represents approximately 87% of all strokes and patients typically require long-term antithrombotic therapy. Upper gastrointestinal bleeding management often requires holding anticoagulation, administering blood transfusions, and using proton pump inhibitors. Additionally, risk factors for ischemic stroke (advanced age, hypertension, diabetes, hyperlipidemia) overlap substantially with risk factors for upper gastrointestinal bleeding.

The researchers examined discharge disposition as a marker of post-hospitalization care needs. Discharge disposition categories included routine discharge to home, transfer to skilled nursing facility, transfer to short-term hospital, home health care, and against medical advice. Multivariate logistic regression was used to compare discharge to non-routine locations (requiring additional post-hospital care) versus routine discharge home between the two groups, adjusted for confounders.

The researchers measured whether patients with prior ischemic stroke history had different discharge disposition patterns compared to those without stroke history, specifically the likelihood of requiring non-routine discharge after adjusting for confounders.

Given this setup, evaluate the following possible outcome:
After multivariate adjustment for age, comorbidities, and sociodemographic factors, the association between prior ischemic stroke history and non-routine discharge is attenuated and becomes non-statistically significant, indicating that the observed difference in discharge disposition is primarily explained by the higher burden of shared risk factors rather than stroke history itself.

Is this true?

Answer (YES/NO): NO